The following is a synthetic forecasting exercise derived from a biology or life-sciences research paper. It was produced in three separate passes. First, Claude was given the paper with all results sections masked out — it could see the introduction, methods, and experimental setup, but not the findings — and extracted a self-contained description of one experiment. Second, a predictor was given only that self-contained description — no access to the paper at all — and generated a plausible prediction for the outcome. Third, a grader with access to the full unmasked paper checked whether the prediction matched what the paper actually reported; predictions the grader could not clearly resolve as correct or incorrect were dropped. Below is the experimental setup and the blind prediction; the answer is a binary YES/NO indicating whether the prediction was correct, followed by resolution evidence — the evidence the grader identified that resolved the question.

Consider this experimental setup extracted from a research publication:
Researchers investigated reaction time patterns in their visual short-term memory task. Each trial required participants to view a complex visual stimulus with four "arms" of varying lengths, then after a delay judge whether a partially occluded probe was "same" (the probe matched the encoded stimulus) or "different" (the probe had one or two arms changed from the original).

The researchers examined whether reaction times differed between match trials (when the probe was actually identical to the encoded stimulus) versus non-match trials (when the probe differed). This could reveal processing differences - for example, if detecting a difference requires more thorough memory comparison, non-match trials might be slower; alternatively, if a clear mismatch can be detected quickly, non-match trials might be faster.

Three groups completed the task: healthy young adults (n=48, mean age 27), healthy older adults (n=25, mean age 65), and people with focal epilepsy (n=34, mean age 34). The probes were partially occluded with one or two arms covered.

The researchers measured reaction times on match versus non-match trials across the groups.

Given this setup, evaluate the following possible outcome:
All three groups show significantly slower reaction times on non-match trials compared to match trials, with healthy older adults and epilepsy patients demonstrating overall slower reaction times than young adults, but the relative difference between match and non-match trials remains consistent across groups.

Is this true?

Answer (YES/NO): NO